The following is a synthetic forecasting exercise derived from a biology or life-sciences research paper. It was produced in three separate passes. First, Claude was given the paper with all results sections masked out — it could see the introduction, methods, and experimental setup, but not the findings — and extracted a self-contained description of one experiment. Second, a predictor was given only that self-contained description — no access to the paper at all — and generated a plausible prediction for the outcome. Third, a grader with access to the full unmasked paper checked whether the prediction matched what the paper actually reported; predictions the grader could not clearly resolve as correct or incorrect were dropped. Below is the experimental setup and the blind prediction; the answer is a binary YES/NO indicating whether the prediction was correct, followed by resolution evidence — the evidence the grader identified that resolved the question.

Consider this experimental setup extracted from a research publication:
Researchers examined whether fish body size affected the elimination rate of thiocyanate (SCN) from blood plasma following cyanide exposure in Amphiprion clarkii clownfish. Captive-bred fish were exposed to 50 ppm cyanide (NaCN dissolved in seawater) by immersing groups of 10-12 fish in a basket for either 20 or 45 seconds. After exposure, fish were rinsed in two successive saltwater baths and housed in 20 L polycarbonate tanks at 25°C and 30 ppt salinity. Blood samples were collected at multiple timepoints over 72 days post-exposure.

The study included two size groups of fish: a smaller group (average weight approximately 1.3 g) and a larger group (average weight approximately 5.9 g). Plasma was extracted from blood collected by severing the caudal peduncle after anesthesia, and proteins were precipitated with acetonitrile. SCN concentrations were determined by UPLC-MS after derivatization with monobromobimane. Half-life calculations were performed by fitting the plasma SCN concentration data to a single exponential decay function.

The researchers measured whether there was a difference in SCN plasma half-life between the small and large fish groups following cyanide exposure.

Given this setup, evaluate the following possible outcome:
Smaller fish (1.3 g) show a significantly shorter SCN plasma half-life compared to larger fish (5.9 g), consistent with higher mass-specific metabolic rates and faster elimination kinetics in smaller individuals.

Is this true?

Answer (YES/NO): NO